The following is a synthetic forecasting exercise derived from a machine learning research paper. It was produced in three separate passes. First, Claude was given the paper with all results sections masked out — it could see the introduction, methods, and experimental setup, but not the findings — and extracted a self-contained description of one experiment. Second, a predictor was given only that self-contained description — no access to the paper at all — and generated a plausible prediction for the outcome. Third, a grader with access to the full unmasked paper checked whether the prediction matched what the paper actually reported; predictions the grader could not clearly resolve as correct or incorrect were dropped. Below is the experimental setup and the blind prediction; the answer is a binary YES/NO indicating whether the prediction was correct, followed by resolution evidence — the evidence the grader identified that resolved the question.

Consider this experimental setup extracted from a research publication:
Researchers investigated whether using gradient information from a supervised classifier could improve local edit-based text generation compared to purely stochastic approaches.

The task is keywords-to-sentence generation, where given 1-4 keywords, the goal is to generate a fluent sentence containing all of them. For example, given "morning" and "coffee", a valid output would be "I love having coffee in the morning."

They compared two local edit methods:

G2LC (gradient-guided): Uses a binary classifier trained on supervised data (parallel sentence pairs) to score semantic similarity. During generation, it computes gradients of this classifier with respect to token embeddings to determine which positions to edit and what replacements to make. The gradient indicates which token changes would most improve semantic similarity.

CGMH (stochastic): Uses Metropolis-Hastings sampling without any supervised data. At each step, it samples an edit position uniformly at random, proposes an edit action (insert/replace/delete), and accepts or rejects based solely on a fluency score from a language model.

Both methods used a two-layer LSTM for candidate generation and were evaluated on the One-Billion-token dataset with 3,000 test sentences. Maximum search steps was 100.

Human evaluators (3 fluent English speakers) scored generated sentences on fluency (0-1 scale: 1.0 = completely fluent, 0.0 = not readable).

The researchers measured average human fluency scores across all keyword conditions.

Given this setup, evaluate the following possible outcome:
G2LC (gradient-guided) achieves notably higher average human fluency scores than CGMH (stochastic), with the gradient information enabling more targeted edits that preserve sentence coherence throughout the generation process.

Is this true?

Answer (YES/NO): YES